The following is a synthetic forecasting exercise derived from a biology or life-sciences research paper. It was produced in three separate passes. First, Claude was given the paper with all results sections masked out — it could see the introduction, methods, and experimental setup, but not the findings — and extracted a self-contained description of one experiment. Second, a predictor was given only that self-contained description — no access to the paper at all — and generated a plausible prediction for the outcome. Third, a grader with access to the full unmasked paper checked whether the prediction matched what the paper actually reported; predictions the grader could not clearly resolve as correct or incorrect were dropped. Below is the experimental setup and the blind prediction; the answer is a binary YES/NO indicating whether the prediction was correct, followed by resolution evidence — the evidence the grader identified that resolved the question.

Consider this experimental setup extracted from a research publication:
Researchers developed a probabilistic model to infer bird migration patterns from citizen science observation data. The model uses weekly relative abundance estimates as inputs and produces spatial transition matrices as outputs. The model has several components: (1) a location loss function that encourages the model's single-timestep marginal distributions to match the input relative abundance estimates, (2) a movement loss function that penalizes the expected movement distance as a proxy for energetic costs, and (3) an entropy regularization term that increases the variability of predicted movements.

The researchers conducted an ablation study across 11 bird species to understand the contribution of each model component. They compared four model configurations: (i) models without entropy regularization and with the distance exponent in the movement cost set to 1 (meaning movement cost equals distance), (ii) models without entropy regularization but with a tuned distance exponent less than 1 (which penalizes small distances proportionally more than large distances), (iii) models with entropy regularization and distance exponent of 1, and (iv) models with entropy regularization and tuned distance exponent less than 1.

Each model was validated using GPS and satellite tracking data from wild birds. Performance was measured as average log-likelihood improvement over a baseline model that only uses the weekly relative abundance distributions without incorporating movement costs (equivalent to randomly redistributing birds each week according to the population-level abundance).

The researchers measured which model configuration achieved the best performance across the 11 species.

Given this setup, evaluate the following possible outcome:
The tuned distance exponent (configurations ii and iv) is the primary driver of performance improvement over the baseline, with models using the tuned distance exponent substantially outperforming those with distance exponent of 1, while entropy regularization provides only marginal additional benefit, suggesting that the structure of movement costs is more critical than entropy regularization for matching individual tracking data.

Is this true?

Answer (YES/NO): NO